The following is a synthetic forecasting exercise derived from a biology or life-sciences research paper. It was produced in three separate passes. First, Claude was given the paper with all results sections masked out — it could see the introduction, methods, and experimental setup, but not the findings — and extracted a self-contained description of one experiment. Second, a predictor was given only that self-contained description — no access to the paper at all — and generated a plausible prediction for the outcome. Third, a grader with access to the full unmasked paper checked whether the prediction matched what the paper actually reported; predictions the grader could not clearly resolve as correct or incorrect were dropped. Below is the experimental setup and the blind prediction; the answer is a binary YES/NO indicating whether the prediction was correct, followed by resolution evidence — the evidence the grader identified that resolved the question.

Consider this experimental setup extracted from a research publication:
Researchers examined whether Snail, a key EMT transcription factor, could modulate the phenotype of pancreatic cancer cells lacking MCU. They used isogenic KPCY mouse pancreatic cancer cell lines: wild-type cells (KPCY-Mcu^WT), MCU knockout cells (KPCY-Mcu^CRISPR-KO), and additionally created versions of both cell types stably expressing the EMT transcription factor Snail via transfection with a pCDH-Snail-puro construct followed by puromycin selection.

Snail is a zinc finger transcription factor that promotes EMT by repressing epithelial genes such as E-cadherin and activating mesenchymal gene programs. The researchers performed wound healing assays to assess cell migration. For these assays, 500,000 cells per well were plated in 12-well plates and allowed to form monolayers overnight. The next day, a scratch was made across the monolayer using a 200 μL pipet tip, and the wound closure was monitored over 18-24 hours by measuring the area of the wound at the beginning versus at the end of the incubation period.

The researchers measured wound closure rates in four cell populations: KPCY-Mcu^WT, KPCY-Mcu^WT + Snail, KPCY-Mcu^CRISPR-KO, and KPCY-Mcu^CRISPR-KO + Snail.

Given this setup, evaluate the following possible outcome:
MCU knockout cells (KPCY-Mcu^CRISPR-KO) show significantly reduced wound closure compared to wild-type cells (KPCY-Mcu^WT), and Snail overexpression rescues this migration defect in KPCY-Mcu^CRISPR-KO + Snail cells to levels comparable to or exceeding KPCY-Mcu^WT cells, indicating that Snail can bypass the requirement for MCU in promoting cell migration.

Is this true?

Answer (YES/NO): YES